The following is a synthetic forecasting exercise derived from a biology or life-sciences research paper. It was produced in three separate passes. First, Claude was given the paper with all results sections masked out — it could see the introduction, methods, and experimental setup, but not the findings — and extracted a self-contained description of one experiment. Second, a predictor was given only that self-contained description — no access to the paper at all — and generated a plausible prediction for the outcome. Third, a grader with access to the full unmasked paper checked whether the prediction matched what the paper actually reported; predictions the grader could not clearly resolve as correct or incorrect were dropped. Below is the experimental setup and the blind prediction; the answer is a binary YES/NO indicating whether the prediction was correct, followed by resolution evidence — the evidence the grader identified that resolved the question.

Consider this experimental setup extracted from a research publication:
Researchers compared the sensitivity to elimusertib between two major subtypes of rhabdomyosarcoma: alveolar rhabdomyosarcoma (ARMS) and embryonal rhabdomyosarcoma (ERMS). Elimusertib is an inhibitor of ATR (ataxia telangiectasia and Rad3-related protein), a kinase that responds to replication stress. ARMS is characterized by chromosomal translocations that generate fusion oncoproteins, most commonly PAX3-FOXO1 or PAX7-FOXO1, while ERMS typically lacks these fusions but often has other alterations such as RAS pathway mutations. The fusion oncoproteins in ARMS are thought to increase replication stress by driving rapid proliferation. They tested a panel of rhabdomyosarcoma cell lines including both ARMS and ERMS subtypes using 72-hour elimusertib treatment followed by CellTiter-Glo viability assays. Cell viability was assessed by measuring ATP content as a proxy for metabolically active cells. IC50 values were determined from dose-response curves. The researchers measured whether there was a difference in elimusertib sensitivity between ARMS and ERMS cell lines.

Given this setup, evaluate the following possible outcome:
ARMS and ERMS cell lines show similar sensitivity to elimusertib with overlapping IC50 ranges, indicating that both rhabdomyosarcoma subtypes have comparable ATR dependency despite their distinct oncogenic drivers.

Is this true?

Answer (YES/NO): NO